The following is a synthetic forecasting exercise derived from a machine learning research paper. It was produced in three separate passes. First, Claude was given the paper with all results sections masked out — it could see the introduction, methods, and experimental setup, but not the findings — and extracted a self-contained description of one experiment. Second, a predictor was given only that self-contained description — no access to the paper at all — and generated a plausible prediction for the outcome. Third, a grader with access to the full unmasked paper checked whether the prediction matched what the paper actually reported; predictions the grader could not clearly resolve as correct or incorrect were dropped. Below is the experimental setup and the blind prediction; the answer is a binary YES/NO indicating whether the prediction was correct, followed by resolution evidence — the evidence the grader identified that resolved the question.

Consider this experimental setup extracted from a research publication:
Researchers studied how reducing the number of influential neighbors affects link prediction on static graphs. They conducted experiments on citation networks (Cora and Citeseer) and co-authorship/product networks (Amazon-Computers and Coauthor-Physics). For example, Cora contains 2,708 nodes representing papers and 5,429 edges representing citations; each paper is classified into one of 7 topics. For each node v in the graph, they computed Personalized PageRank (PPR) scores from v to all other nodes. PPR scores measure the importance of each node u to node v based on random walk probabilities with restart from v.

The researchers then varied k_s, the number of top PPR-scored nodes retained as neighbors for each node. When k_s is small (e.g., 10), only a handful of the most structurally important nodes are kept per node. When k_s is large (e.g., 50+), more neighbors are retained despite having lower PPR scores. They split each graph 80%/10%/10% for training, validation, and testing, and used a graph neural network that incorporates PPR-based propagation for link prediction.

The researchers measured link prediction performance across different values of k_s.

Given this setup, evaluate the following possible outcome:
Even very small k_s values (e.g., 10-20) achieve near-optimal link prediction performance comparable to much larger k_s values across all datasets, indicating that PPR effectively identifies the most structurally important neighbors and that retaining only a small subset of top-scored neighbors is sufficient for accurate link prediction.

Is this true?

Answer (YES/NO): NO